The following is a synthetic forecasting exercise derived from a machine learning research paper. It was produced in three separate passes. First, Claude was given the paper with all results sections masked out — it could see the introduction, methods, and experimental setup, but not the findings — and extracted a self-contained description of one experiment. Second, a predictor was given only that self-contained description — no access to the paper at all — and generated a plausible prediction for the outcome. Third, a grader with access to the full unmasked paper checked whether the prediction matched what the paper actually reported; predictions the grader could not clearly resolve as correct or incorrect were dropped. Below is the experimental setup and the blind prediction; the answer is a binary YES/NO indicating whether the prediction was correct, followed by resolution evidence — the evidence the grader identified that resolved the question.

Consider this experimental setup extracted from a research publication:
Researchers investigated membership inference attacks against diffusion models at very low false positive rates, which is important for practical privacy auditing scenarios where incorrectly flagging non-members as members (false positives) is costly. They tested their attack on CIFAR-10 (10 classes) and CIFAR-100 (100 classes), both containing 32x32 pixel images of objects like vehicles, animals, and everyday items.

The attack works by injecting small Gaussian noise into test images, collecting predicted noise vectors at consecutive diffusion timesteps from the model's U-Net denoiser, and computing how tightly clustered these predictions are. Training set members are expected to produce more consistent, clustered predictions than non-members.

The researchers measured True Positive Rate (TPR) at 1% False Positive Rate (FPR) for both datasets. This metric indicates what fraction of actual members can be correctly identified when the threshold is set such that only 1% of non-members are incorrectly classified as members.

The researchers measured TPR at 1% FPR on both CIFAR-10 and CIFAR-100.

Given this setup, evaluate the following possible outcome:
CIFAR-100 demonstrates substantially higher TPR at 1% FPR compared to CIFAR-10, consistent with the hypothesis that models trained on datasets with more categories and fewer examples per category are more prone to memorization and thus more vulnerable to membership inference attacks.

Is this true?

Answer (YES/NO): NO